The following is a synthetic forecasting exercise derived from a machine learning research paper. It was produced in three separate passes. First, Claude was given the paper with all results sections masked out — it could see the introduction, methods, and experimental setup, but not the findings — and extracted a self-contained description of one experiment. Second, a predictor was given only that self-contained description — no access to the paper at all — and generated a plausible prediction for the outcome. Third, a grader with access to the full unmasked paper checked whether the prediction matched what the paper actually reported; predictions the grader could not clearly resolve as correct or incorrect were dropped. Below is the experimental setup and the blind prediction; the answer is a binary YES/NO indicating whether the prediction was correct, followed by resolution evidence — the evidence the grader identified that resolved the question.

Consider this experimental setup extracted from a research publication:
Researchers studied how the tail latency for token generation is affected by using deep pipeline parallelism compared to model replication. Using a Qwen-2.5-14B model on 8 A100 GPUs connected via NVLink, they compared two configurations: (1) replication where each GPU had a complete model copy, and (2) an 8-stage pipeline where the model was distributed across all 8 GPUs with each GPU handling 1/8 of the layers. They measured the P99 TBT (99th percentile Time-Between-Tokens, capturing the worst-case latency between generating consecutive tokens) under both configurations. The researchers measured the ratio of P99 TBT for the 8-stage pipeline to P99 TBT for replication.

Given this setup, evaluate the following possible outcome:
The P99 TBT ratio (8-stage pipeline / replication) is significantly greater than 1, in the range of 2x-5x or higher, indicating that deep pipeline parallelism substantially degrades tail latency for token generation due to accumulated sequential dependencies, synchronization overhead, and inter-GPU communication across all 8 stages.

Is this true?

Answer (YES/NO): YES